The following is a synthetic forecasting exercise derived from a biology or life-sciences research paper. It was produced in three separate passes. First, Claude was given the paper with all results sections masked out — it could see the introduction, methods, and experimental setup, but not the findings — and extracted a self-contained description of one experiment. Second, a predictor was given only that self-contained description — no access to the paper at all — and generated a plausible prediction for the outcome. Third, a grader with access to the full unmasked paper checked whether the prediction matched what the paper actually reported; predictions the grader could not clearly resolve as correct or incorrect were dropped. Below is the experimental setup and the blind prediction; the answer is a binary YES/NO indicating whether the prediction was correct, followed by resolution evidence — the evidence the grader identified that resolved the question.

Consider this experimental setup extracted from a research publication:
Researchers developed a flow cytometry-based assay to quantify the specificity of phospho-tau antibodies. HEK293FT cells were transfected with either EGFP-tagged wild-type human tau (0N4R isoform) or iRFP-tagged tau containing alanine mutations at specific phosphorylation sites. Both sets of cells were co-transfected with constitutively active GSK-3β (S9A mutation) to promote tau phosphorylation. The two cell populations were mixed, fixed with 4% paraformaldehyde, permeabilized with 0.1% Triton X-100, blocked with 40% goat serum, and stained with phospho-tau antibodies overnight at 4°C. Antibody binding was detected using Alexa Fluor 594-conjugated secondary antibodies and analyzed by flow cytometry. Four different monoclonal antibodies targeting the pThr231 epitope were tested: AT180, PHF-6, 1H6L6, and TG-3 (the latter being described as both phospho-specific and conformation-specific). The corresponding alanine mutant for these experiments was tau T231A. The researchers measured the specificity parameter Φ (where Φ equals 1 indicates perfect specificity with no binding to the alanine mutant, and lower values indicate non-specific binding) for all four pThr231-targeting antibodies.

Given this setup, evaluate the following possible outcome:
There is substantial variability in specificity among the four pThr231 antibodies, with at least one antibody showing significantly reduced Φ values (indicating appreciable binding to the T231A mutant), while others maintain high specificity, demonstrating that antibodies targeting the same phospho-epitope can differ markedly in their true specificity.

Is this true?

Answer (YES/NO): NO